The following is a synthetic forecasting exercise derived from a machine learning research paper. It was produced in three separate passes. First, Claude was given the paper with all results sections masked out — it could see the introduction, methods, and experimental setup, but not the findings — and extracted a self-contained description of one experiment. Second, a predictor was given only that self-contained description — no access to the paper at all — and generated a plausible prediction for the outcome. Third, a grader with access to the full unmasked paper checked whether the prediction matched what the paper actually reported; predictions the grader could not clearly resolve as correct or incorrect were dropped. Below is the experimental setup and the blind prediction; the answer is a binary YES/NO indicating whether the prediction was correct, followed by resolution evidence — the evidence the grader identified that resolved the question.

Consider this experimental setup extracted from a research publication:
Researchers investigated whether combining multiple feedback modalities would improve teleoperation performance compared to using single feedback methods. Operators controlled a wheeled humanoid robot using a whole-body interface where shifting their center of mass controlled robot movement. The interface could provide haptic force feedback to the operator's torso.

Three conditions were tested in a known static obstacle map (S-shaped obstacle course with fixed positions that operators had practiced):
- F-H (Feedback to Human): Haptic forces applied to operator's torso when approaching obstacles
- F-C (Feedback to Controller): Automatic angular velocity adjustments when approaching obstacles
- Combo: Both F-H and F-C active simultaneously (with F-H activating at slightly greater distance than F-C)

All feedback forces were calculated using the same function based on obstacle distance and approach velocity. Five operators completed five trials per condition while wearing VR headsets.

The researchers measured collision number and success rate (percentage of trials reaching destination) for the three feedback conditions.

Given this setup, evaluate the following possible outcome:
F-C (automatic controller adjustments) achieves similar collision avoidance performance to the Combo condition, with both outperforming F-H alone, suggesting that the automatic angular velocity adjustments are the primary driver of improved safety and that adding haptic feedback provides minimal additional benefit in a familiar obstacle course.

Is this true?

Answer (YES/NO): NO